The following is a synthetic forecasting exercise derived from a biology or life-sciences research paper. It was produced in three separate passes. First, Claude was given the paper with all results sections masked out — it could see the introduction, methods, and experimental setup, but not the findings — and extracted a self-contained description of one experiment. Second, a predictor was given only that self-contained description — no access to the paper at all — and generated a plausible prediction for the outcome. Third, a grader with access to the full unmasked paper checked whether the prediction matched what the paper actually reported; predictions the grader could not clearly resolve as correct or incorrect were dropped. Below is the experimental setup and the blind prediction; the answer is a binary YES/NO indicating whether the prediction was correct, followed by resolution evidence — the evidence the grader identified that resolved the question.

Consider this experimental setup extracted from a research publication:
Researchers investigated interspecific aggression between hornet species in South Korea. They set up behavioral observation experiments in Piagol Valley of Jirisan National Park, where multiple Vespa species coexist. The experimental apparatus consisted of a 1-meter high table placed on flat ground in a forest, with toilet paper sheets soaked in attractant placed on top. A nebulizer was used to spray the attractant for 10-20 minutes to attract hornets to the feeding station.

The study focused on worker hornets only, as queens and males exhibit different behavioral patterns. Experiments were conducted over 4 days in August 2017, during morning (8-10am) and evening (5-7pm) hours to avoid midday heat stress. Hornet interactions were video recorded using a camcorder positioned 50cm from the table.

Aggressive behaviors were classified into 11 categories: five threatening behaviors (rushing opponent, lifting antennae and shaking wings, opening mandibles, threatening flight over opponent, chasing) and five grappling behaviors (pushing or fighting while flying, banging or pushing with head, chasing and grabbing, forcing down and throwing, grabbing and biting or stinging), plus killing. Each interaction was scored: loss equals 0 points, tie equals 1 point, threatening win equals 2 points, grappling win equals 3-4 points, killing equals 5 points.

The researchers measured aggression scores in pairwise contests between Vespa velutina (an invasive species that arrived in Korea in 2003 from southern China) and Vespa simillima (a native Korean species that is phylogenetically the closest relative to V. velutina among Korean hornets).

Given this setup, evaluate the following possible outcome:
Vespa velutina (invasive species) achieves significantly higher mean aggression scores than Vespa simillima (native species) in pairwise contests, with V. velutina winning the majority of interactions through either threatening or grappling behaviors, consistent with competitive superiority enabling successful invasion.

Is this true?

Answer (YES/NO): YES